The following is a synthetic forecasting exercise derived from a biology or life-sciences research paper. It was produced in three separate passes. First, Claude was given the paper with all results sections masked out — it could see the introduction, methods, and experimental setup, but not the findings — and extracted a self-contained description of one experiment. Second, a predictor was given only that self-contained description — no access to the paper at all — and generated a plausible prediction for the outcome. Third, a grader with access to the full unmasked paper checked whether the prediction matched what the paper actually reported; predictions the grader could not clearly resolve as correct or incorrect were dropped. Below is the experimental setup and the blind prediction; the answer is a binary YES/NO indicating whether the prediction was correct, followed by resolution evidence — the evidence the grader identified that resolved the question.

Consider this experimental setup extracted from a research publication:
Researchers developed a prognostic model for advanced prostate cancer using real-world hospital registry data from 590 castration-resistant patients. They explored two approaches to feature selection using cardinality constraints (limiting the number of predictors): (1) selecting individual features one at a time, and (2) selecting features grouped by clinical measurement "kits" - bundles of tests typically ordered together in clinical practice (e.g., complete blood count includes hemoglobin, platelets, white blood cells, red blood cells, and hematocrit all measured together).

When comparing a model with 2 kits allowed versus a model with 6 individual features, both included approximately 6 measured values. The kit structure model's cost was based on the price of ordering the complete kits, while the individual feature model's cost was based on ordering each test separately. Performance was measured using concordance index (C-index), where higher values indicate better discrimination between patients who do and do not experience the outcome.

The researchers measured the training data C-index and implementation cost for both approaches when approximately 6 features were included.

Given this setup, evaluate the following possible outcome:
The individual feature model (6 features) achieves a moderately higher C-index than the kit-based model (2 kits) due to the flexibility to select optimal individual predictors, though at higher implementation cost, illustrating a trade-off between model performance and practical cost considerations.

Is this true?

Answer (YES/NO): NO